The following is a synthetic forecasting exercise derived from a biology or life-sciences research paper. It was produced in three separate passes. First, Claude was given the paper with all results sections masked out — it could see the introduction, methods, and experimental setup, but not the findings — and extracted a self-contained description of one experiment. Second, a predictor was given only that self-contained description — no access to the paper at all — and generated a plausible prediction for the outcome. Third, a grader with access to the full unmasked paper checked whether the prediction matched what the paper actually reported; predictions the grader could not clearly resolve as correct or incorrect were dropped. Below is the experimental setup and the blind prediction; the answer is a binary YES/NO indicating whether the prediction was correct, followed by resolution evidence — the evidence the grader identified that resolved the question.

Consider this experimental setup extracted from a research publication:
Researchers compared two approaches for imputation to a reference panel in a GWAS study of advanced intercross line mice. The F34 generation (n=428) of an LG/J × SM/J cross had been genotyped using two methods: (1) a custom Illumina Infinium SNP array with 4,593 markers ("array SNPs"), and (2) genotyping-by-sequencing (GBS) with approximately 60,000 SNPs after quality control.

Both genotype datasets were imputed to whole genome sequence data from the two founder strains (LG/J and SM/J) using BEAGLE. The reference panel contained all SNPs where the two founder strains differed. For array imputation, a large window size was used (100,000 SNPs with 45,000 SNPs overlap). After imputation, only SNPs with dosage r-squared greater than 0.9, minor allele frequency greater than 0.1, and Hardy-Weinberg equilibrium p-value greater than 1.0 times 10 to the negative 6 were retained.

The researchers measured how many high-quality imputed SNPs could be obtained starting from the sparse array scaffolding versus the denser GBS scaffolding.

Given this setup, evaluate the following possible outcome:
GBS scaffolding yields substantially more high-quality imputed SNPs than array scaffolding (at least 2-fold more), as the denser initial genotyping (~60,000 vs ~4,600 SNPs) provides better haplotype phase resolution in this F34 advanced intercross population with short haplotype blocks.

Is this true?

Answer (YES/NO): NO